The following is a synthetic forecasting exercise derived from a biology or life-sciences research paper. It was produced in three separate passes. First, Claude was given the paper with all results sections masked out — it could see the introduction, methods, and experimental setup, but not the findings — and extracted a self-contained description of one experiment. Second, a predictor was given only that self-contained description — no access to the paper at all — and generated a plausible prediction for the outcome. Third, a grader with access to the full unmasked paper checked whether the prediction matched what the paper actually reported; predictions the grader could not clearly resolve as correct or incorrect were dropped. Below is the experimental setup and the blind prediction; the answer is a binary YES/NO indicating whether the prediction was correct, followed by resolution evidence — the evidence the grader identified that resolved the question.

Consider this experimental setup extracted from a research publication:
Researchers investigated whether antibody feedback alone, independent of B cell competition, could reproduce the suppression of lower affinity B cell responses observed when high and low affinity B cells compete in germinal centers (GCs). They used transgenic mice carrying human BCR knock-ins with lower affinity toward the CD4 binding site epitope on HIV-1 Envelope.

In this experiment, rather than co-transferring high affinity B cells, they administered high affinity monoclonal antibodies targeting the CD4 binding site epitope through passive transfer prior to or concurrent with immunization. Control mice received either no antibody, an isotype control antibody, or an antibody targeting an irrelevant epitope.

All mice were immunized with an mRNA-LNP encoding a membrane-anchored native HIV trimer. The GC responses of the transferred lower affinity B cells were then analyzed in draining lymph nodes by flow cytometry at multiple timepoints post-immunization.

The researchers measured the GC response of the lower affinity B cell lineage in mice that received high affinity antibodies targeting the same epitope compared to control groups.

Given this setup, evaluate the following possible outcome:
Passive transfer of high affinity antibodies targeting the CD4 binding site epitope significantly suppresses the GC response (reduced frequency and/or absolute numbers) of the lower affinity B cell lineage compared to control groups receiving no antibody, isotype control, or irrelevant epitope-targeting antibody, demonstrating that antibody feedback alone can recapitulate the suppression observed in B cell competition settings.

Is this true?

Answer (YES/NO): YES